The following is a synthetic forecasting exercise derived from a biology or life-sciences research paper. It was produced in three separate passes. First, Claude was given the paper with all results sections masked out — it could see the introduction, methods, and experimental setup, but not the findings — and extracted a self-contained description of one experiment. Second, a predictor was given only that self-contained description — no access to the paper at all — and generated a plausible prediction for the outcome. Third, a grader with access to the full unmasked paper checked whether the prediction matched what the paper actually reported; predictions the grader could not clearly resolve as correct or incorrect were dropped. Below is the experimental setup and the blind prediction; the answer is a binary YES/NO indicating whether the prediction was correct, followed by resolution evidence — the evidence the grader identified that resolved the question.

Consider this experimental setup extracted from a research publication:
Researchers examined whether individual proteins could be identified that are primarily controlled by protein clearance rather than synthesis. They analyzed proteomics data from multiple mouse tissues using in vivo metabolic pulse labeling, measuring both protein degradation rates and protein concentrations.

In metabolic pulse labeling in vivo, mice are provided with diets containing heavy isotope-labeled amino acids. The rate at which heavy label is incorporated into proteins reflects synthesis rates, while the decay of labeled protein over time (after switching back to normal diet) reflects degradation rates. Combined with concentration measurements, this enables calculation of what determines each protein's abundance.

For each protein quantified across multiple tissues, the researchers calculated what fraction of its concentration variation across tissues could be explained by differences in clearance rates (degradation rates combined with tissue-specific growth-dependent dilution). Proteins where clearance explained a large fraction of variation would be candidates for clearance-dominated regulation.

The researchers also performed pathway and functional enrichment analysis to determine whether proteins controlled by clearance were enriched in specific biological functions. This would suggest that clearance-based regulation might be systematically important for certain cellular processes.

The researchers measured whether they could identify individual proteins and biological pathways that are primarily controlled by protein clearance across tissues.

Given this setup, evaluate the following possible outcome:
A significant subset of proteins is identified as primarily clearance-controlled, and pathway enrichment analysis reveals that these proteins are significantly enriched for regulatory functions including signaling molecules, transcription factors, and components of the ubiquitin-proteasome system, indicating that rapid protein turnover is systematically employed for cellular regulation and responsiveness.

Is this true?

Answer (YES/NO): NO